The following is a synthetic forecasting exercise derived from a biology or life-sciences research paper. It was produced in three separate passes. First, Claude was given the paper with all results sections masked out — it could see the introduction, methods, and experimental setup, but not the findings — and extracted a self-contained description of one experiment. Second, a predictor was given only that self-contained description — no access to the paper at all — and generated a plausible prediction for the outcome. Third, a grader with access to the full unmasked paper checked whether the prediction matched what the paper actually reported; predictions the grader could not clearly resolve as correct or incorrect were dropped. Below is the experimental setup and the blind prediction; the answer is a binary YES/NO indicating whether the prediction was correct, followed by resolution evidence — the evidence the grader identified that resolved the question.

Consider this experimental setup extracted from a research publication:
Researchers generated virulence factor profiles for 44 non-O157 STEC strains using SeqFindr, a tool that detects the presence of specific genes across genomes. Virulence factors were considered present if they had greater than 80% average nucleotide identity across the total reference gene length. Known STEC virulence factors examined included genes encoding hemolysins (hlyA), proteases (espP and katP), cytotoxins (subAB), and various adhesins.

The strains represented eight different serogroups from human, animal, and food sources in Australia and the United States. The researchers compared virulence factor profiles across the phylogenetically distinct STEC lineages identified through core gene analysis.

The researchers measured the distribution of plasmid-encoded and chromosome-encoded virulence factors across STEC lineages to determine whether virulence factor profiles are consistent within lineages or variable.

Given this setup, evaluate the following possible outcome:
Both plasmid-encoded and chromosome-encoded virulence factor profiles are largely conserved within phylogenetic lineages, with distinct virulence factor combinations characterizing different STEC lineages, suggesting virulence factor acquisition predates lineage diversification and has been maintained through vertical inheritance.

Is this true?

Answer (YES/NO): NO